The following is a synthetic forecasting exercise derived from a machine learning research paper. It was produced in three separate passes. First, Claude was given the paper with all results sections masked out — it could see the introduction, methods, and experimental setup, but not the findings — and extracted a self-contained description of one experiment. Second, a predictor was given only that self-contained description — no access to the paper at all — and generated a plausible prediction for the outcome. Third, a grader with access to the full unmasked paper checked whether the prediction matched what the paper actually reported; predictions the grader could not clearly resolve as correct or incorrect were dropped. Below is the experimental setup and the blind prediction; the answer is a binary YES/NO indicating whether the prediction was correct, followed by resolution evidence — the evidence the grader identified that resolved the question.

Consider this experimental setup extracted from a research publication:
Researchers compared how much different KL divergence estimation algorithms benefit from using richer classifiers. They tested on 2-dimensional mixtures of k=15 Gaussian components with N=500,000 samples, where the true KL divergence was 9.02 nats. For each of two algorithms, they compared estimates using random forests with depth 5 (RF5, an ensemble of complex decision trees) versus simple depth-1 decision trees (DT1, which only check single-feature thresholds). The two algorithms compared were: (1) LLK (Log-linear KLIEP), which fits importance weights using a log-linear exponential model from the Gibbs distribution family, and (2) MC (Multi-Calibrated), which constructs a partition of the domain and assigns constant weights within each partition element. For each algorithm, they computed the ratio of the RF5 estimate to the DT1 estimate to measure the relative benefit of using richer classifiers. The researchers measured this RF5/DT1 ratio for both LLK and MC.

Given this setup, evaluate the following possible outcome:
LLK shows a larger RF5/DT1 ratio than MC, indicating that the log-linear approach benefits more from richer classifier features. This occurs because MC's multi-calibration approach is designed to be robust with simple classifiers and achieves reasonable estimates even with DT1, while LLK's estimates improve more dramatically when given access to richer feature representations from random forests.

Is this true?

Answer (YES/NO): YES